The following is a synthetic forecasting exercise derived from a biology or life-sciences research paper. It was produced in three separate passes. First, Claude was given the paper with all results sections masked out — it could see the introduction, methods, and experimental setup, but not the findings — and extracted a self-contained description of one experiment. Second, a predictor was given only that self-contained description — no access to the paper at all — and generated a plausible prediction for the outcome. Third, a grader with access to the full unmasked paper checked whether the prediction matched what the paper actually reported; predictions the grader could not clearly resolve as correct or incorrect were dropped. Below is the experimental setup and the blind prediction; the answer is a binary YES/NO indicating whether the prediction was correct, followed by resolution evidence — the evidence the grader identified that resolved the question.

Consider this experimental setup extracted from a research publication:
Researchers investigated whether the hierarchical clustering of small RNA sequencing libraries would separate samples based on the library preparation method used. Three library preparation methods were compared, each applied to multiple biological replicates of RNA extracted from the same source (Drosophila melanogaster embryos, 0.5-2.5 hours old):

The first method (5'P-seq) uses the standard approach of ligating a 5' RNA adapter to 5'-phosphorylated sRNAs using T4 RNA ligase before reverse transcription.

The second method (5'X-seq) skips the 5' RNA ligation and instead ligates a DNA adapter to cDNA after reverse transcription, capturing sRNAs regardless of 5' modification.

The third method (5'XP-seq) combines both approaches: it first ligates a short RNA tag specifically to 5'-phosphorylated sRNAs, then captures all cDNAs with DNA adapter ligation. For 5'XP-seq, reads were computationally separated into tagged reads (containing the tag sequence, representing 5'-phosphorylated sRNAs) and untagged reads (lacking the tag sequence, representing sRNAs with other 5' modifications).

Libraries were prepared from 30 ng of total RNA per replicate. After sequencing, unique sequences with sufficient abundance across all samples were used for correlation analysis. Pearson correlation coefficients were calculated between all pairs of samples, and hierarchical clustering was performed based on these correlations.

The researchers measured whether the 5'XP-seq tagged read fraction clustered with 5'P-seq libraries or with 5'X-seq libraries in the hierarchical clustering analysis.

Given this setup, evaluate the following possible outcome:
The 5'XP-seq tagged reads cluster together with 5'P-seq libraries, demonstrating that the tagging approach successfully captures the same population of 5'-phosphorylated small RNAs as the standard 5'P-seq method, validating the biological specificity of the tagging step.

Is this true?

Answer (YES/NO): NO